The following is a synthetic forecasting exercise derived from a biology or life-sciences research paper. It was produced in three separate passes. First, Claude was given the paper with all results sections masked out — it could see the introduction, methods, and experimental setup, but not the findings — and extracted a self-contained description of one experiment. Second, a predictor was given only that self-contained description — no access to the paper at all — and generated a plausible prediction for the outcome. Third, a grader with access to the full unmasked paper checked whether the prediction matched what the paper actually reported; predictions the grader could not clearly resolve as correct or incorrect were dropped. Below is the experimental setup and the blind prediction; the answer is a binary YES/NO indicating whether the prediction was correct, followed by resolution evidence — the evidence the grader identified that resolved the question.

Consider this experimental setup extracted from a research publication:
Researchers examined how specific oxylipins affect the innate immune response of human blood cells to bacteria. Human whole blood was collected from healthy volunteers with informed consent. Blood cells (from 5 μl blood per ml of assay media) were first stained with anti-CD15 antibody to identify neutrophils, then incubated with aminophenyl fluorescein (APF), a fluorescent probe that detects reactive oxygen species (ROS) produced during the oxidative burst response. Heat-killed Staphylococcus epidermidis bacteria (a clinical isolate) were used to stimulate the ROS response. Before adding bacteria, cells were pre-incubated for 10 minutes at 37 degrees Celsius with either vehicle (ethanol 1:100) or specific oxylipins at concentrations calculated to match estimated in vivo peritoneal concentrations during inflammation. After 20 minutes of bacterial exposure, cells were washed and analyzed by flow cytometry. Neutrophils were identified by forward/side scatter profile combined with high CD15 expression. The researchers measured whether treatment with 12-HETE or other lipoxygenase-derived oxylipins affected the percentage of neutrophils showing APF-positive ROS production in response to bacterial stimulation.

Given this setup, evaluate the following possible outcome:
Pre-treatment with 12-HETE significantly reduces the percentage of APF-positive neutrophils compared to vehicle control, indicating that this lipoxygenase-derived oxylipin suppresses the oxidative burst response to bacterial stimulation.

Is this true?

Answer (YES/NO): NO